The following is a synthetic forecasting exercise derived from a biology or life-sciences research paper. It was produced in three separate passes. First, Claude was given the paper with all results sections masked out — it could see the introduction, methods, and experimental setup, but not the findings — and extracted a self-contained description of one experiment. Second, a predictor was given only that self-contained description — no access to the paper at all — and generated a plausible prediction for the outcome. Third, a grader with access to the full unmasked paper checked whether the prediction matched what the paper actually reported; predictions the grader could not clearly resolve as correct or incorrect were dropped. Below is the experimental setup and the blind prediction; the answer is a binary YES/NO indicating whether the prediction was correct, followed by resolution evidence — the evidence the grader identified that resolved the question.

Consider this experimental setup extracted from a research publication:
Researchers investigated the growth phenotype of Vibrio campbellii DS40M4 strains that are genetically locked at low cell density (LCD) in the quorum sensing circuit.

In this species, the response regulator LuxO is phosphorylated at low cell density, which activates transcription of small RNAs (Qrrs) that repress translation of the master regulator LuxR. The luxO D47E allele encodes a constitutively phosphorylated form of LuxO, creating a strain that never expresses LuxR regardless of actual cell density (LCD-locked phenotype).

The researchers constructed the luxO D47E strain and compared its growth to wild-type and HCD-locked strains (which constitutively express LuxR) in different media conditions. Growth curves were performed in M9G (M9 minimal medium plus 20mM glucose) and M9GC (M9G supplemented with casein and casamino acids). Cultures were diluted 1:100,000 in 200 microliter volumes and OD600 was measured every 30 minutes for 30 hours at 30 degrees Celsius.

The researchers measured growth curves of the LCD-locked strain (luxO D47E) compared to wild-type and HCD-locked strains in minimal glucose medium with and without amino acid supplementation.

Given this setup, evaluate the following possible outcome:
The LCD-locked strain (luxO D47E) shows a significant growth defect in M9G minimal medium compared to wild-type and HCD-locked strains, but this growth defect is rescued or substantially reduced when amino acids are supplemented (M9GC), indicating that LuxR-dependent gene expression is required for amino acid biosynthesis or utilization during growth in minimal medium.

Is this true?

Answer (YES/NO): NO